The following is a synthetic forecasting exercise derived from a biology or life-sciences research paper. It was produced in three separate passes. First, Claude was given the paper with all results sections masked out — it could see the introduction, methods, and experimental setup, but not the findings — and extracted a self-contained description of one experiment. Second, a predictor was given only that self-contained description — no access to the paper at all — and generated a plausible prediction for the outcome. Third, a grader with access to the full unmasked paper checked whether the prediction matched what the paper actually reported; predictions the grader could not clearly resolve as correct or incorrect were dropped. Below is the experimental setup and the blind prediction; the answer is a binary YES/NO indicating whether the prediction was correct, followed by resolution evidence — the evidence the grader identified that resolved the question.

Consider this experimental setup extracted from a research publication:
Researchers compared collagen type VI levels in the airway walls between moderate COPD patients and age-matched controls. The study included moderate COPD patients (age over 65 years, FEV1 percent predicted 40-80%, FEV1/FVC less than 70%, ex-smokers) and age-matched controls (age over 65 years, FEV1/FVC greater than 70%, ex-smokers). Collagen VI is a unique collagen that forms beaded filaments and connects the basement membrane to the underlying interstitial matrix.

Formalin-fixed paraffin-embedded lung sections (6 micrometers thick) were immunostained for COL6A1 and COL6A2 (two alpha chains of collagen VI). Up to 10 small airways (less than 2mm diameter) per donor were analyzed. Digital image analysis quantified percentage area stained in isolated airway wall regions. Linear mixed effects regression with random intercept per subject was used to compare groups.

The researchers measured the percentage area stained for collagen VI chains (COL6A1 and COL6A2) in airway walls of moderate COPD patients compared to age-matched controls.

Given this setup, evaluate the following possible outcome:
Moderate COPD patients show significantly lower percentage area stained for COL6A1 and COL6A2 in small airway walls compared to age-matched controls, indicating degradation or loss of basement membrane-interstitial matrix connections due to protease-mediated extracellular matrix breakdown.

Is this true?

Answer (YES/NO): NO